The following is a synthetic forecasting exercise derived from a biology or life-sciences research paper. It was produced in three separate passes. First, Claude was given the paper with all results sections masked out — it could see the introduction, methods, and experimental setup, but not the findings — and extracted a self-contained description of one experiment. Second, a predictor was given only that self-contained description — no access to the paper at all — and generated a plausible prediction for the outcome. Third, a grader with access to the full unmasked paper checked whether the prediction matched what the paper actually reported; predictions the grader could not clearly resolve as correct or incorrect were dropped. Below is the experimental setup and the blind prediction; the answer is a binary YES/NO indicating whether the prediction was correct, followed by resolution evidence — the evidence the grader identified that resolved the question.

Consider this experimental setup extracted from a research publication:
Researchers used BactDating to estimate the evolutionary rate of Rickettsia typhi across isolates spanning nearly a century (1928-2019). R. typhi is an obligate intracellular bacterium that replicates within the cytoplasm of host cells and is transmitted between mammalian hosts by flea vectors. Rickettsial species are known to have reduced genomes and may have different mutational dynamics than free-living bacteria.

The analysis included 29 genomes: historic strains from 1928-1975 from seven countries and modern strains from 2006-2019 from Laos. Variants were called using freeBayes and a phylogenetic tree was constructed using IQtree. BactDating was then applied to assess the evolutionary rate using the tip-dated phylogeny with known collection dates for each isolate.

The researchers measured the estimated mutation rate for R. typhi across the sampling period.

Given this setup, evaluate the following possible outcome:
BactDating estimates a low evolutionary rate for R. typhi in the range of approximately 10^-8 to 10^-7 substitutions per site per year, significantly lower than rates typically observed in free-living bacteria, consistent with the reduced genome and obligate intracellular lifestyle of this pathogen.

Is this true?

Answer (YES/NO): NO